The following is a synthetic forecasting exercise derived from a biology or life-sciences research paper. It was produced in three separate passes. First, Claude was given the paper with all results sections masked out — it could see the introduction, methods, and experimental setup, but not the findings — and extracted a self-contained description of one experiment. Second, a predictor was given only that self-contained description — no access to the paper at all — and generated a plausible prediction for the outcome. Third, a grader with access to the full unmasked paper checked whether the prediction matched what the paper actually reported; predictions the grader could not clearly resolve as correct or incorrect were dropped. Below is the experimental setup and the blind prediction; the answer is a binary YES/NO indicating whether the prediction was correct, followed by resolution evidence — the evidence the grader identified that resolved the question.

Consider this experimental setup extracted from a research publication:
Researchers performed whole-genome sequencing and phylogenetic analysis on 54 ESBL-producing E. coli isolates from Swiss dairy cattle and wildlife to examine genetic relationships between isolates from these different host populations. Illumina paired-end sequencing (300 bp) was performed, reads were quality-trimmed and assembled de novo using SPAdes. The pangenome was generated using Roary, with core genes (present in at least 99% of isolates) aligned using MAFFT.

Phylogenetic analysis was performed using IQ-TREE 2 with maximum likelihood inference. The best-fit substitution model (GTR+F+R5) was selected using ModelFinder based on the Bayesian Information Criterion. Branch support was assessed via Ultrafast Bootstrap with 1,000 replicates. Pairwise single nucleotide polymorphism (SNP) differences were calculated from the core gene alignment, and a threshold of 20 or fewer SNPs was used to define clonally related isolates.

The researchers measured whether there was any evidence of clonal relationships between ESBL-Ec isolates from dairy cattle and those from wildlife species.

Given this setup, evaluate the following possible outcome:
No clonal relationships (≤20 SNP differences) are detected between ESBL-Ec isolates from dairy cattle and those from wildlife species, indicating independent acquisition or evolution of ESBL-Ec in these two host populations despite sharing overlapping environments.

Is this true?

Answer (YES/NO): YES